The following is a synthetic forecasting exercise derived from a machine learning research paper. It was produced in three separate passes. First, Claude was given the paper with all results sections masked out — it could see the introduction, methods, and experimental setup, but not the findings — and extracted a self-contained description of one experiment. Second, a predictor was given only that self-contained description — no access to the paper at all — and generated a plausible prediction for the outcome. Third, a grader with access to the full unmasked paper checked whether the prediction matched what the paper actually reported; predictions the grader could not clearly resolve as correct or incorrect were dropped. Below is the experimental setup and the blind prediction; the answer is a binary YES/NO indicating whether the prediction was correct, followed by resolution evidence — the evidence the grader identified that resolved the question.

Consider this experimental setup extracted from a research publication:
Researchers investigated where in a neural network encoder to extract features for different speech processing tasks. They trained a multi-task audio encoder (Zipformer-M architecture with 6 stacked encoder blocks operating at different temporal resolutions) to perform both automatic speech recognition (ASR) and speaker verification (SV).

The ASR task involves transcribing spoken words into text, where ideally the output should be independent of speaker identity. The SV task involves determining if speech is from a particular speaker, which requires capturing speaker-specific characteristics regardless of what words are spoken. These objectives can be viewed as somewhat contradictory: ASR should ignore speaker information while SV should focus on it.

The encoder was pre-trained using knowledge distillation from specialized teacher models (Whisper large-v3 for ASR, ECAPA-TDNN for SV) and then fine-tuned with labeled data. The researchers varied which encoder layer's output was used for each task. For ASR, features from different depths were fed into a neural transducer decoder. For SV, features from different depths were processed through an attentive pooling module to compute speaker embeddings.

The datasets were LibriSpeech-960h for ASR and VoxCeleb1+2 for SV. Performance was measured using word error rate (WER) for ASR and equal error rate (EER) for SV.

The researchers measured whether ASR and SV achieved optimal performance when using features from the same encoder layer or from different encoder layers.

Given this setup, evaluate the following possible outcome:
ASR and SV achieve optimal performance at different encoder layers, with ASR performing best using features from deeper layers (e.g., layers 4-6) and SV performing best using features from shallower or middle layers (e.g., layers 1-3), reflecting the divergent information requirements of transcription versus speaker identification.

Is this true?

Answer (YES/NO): YES